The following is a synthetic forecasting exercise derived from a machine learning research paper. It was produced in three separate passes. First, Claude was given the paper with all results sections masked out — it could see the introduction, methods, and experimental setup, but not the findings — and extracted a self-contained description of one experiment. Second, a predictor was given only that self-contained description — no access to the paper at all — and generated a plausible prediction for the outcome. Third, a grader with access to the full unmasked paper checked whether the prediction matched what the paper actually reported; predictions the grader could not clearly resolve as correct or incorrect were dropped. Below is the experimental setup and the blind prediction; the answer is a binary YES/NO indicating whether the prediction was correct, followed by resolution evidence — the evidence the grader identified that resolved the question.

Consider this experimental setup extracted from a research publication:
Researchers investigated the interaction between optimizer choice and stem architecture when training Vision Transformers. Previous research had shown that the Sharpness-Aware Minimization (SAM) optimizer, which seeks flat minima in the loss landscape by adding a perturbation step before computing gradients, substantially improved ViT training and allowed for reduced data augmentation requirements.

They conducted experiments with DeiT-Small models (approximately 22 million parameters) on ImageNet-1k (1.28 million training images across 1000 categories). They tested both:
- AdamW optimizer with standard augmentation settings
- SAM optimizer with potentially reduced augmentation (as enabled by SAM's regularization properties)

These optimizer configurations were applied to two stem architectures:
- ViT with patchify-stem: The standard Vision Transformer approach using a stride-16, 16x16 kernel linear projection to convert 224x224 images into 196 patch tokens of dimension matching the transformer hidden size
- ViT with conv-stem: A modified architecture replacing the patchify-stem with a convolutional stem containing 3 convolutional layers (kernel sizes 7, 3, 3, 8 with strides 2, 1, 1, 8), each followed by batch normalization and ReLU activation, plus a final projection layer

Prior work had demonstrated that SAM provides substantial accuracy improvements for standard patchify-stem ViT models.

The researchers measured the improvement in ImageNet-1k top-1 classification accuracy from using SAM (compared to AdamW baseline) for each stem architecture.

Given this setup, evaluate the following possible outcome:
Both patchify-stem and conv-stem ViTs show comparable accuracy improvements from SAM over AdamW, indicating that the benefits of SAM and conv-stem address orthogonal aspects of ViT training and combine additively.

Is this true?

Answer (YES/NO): NO